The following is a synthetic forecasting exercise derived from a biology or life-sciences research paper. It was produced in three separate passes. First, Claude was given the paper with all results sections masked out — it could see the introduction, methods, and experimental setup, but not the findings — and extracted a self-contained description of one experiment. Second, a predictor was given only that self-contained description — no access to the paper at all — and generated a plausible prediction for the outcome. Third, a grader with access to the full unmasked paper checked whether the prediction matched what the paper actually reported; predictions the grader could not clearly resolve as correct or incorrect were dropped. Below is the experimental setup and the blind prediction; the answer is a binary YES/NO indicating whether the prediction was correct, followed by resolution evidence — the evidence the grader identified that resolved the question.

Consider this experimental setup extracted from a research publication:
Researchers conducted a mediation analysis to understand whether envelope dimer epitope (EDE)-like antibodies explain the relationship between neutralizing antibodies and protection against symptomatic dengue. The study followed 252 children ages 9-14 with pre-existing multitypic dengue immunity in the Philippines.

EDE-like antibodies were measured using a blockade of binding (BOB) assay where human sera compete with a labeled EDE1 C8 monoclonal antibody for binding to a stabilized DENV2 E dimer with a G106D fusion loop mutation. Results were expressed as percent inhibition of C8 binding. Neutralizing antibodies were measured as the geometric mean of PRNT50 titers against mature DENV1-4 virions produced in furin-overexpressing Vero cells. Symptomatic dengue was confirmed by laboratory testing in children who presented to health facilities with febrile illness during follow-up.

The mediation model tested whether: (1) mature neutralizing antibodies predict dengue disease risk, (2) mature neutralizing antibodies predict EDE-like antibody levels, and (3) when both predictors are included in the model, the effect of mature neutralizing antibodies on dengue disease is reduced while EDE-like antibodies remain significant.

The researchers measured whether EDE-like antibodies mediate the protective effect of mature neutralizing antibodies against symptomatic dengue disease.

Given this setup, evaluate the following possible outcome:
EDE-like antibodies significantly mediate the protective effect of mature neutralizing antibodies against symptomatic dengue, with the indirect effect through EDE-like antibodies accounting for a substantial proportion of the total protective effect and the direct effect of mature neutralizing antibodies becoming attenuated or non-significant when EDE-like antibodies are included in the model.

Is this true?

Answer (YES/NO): YES